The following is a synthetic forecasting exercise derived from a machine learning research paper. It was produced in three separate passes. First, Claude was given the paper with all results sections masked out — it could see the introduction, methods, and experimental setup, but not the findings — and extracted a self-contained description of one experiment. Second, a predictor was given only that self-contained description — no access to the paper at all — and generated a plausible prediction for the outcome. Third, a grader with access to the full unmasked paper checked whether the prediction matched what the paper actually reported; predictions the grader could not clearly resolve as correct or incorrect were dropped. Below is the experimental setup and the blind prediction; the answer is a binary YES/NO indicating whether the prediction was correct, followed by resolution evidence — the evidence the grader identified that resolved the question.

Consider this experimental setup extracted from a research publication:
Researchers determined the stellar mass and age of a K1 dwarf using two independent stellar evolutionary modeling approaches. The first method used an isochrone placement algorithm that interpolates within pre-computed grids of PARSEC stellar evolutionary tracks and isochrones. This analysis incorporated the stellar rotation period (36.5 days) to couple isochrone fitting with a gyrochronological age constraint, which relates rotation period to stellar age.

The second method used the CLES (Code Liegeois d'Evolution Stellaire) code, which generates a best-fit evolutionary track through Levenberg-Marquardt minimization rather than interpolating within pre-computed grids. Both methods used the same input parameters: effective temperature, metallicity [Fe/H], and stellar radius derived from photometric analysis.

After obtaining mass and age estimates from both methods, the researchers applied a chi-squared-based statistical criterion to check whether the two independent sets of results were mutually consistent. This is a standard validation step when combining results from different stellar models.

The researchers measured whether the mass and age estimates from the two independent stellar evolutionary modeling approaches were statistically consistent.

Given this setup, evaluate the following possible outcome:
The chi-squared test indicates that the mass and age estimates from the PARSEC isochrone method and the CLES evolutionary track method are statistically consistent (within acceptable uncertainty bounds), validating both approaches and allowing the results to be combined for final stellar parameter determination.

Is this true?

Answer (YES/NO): YES